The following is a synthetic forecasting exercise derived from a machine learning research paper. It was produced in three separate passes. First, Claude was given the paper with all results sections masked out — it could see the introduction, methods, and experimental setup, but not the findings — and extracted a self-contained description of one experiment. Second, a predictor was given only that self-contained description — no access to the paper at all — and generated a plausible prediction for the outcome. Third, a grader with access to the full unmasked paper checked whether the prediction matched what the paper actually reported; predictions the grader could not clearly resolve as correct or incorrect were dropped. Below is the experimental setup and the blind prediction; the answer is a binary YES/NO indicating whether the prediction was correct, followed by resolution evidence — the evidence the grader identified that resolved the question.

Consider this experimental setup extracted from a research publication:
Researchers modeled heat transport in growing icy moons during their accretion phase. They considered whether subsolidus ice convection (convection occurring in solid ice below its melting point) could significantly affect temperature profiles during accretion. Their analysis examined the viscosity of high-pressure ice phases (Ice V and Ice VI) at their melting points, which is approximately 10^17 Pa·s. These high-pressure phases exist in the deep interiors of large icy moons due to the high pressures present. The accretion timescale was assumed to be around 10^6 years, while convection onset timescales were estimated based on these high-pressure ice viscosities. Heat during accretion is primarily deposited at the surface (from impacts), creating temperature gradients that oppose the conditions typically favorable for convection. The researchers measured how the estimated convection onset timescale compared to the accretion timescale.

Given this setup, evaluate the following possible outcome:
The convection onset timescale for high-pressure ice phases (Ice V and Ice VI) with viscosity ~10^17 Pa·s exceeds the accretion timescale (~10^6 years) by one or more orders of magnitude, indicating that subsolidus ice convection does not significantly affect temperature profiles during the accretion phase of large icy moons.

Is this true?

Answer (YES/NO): YES